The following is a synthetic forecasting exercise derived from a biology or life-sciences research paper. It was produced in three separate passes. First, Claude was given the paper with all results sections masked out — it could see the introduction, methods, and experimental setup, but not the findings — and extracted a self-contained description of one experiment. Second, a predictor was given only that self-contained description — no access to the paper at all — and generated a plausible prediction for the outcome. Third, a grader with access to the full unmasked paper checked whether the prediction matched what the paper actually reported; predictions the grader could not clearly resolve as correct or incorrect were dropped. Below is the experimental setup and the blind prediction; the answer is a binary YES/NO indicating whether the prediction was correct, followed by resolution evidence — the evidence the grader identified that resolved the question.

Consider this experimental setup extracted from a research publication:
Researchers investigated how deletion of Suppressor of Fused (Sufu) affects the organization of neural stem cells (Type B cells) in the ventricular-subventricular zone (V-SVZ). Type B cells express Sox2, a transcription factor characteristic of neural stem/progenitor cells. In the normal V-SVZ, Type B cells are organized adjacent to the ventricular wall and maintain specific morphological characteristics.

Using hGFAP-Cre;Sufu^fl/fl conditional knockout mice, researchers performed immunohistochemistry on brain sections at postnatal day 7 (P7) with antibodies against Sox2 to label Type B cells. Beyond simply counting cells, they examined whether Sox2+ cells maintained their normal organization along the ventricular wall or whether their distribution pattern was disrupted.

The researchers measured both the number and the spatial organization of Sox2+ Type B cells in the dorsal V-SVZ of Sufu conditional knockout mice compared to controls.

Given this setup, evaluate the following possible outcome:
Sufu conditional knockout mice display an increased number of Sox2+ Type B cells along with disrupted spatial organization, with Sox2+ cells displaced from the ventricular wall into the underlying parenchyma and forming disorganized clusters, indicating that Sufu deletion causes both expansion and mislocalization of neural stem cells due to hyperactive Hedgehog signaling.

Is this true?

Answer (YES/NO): NO